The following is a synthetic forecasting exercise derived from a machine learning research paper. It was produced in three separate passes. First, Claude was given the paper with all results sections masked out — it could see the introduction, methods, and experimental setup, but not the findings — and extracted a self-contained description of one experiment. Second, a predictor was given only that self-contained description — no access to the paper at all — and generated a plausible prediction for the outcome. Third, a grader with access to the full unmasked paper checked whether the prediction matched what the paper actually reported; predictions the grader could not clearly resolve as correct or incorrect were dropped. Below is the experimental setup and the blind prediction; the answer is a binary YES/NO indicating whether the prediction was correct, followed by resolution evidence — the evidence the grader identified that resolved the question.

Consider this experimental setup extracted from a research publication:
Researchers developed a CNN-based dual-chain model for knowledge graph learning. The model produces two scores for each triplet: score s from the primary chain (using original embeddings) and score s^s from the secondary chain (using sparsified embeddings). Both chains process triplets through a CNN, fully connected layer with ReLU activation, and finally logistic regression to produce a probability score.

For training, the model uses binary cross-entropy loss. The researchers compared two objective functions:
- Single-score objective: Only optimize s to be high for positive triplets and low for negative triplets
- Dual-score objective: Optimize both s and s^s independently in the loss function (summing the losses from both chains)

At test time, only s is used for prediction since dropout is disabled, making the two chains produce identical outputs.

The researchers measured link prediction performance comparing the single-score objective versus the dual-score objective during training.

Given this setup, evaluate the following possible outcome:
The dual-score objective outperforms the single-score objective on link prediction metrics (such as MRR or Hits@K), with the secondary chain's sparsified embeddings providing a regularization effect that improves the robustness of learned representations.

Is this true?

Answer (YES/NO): YES